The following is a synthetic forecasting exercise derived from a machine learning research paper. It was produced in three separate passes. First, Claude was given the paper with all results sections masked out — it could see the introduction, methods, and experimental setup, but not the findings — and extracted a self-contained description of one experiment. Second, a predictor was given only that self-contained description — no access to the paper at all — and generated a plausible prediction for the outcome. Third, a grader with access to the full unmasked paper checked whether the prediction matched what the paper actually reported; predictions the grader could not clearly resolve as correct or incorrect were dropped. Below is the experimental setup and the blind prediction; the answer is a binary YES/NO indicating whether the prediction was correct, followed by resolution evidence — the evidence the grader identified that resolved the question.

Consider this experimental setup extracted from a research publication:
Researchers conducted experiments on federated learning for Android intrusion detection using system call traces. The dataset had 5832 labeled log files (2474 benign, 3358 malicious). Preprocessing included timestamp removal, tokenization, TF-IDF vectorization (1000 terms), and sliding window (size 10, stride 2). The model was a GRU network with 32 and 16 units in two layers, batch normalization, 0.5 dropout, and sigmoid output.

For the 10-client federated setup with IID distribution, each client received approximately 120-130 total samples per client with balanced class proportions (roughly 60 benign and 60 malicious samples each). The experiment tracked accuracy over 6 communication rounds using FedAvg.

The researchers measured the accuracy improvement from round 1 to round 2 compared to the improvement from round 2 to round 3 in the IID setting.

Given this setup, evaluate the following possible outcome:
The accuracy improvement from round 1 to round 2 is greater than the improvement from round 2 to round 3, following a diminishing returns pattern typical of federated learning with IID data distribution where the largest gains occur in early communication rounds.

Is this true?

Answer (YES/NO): YES